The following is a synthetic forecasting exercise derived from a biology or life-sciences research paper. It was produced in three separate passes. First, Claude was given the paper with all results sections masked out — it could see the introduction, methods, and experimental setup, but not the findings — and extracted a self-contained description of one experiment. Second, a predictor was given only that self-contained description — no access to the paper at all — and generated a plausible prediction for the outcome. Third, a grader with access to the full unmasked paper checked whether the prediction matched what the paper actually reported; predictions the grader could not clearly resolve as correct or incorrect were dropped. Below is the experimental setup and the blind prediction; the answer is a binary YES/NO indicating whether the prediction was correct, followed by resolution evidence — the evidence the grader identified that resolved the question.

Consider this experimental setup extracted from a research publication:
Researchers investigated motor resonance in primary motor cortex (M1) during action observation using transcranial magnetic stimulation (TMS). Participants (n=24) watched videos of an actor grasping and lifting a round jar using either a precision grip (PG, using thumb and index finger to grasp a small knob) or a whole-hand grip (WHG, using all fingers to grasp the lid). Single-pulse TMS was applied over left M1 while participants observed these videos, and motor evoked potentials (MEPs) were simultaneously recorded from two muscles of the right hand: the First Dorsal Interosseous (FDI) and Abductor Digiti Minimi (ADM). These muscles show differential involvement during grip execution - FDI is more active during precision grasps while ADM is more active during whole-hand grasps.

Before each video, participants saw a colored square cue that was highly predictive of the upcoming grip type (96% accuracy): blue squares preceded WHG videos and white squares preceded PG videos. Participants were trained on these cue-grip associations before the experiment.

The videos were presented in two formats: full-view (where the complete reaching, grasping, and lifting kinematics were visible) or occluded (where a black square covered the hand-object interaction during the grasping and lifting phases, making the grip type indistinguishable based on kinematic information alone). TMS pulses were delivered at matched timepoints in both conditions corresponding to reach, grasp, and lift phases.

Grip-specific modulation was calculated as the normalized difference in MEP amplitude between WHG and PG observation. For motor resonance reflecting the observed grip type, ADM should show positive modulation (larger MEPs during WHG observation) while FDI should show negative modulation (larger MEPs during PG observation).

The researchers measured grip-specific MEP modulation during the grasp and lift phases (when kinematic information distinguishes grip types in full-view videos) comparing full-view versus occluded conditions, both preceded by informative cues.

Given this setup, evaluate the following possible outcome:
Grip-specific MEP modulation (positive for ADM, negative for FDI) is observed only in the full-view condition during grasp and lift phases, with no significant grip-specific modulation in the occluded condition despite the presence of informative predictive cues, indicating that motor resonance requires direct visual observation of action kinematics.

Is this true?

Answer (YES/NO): NO